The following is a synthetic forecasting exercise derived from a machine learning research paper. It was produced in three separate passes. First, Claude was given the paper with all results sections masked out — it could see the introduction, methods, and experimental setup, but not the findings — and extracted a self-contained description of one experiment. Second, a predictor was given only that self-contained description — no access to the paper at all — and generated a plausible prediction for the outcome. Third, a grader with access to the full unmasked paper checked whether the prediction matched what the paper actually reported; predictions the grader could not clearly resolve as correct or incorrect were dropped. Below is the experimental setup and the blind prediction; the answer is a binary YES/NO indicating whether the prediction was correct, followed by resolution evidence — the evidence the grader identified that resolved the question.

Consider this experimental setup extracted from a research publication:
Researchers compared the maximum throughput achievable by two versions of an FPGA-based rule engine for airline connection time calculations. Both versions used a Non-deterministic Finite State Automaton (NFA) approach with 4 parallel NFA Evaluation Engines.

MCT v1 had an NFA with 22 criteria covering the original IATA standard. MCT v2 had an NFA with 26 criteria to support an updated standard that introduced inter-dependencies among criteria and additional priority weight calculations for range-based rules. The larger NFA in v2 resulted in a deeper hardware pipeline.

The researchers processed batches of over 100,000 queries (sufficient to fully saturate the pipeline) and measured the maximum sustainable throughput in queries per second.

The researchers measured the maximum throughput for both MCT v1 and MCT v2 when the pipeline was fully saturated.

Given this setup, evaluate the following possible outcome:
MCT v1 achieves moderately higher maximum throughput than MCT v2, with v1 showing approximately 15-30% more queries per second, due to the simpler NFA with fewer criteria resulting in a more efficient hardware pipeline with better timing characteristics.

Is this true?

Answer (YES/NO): YES